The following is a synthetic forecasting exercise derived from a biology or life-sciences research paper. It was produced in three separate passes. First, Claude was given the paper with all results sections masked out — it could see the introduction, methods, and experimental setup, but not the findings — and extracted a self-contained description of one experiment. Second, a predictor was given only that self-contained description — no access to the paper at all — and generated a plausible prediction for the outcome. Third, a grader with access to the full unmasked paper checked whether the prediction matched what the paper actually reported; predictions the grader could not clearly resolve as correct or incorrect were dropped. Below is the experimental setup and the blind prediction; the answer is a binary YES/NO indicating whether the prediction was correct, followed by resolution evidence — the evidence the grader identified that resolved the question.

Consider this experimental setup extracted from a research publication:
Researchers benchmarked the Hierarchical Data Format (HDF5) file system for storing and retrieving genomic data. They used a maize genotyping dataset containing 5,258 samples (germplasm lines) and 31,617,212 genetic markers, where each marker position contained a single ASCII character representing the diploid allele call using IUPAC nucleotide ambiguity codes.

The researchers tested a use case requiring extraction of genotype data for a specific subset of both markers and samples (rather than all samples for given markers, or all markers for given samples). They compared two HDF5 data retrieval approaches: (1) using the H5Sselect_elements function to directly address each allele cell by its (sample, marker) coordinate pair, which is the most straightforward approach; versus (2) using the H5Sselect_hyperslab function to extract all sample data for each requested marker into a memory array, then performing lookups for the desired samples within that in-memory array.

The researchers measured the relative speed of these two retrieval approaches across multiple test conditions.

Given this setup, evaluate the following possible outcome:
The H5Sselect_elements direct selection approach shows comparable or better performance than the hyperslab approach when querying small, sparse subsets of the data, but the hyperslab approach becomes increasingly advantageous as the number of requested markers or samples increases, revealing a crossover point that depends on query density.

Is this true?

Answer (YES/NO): NO